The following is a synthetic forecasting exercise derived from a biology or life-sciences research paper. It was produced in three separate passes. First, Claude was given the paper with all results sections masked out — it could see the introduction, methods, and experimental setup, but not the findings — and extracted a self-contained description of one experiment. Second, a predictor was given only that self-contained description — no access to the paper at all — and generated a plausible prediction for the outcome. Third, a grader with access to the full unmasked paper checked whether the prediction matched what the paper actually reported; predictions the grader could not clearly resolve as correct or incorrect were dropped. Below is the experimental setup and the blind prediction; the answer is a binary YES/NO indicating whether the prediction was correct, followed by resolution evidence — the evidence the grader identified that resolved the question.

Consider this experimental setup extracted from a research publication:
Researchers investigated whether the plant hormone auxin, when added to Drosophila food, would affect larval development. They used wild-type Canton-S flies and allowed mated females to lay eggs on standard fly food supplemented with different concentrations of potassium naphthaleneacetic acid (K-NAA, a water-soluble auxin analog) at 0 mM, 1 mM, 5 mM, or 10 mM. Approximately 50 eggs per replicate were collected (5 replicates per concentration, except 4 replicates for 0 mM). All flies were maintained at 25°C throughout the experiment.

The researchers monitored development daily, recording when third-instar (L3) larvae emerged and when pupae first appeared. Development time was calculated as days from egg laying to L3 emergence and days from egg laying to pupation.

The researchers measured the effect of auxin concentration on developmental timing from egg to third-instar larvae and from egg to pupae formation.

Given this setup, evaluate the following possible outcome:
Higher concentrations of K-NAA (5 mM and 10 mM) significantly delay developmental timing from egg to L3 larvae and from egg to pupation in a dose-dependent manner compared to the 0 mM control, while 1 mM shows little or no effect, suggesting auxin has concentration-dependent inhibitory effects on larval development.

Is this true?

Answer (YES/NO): NO